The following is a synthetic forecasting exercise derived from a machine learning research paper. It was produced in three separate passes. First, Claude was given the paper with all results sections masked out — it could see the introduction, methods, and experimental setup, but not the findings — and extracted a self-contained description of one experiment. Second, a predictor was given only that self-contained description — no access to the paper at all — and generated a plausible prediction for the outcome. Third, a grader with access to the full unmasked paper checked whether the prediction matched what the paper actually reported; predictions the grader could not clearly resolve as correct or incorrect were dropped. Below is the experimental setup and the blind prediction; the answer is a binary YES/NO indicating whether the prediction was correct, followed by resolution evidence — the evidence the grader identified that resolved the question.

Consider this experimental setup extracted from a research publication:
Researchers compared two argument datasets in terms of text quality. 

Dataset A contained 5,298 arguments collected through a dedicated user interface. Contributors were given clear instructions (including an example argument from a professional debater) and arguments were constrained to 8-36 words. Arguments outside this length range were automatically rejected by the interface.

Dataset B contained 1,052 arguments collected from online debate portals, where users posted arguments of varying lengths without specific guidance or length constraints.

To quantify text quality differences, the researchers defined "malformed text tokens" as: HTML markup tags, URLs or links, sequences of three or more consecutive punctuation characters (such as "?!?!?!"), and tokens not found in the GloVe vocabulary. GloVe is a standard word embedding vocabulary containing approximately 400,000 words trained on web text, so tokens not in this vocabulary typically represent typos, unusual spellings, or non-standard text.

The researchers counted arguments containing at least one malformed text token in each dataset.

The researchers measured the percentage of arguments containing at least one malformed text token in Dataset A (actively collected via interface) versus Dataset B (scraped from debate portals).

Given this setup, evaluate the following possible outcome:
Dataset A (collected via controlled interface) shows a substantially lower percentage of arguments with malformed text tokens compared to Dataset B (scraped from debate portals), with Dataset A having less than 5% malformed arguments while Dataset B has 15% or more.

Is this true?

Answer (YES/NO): NO